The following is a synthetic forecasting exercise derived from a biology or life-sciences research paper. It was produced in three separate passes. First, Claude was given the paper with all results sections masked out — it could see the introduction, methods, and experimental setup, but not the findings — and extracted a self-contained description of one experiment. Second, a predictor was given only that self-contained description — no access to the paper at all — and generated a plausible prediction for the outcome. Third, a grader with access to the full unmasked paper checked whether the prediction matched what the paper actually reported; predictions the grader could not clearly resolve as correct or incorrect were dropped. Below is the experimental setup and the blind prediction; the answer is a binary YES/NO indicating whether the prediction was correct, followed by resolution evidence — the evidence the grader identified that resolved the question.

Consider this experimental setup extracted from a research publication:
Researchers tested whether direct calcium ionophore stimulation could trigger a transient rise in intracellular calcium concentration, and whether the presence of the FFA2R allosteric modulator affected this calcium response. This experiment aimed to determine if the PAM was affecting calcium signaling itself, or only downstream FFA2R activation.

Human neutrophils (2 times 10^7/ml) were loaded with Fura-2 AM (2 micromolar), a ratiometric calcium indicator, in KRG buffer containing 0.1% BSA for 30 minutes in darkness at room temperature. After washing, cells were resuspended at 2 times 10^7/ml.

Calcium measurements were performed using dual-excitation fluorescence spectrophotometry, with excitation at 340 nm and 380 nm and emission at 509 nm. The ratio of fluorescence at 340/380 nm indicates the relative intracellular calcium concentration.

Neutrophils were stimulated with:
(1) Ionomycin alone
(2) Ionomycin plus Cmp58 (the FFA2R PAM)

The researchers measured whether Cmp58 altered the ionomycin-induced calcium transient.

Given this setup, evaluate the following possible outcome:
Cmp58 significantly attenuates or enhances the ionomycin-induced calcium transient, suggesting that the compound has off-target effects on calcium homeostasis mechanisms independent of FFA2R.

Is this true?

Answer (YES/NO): NO